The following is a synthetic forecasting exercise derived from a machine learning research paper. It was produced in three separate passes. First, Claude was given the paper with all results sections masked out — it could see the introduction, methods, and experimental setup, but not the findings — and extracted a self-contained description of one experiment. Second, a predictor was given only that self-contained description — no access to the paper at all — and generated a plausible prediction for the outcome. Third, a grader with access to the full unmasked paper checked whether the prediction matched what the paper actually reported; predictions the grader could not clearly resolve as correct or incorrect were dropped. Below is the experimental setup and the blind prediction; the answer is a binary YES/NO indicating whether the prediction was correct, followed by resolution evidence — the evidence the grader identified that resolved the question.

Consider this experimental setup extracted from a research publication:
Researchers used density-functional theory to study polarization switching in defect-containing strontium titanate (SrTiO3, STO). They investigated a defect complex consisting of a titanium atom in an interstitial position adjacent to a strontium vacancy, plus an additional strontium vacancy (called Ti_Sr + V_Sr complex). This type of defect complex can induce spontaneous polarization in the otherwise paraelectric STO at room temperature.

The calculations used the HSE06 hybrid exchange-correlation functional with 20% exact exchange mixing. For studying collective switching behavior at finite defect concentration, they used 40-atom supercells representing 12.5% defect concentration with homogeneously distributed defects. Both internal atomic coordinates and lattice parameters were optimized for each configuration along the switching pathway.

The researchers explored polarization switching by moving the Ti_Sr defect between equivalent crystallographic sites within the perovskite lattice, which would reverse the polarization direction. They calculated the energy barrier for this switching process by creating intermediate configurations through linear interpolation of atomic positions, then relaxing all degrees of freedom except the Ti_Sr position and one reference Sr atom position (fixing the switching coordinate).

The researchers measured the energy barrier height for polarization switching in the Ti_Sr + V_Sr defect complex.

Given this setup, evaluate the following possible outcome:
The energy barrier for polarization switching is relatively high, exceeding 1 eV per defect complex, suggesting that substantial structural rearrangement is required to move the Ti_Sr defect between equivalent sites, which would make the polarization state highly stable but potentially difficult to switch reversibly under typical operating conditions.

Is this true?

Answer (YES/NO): NO